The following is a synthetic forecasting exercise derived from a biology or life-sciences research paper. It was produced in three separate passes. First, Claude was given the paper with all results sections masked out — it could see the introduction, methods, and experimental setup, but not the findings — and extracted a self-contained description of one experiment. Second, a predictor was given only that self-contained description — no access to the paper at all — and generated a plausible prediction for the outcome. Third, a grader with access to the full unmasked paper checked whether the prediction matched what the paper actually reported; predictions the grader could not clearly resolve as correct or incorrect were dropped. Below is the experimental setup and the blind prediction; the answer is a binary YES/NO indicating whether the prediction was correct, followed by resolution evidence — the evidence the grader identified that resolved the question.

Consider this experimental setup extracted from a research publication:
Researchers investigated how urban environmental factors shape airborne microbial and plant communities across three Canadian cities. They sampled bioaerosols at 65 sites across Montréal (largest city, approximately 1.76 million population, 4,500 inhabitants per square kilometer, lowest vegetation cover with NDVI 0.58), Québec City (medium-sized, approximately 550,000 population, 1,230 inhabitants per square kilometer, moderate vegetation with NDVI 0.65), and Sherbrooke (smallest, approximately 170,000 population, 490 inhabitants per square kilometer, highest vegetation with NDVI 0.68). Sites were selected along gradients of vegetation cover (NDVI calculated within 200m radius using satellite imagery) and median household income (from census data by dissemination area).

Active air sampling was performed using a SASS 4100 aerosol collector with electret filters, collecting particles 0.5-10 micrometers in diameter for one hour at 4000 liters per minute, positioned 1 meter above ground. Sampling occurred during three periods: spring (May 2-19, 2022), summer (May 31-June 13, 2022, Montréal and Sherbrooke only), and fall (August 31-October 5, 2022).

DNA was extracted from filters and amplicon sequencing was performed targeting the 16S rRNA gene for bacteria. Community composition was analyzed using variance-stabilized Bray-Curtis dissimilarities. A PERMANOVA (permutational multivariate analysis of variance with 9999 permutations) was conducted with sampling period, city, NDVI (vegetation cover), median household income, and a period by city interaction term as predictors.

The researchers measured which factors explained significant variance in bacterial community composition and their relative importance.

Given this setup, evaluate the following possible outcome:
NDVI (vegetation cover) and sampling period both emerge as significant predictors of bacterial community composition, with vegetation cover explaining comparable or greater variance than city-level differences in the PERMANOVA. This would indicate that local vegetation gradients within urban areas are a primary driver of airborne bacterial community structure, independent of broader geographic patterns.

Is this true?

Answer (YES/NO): NO